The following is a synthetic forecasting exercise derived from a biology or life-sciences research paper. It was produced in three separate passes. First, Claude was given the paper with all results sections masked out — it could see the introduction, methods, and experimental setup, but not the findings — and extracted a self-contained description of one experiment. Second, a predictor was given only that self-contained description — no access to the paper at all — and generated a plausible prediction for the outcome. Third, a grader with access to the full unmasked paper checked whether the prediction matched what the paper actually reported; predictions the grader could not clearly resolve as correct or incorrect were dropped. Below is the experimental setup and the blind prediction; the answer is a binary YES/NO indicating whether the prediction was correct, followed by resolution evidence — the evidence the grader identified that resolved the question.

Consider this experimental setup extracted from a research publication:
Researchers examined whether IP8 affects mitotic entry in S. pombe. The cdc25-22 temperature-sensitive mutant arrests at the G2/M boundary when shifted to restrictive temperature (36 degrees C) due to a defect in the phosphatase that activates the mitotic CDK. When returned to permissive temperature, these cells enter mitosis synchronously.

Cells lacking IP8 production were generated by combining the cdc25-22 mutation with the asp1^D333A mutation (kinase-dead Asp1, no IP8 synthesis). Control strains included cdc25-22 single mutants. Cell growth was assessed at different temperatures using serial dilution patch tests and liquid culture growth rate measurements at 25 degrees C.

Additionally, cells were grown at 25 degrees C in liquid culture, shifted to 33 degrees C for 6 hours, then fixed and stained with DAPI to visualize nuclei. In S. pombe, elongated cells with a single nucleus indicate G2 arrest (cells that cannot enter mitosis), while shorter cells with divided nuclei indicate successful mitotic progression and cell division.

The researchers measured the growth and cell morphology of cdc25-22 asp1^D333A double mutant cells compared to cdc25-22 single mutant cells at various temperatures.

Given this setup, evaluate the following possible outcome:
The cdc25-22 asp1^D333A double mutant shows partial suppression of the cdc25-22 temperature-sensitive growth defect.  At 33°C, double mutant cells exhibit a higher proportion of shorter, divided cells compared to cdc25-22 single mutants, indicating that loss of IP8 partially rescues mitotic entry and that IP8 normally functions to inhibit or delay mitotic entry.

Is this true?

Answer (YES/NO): NO